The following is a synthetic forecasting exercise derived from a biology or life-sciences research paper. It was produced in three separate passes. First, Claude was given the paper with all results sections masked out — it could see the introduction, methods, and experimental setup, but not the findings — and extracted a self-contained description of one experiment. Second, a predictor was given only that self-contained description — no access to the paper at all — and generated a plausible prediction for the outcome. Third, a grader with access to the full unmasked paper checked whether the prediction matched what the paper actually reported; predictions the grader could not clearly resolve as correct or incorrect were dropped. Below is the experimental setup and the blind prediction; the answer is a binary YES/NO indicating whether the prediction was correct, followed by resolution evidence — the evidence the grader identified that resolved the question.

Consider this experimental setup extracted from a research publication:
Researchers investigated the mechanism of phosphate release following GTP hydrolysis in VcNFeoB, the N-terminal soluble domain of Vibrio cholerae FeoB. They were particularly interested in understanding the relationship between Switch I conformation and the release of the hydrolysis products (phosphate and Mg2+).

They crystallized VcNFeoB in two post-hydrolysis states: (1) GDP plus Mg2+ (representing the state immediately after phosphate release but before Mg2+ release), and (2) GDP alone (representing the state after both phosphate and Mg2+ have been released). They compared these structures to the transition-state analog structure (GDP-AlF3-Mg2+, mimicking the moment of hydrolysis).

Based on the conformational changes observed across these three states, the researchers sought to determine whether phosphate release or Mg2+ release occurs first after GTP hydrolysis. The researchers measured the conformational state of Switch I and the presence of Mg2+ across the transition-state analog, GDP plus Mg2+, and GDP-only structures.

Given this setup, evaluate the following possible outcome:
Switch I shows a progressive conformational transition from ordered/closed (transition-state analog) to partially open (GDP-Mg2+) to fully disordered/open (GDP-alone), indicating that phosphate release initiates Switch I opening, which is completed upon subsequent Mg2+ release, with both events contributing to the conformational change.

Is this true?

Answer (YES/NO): NO